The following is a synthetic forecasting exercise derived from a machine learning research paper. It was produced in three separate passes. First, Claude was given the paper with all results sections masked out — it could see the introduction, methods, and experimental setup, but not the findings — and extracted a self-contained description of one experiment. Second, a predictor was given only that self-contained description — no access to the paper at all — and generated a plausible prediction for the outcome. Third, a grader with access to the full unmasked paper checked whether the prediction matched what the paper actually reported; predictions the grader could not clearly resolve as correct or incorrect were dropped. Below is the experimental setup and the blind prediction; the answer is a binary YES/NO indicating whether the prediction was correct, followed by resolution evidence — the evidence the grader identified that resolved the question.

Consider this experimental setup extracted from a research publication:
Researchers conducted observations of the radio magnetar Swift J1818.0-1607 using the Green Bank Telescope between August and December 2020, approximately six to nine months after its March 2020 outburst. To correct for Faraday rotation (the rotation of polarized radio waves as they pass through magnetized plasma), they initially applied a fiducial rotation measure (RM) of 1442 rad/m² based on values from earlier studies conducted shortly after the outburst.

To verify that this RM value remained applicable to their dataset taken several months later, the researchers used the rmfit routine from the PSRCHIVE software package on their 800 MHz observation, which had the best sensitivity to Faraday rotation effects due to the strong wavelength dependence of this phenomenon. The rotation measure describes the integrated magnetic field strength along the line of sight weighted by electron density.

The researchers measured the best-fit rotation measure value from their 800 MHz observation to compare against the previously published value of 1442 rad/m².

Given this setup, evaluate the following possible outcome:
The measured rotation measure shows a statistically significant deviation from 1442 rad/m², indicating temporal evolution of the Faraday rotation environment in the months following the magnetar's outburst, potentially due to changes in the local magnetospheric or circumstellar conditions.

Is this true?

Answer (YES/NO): NO